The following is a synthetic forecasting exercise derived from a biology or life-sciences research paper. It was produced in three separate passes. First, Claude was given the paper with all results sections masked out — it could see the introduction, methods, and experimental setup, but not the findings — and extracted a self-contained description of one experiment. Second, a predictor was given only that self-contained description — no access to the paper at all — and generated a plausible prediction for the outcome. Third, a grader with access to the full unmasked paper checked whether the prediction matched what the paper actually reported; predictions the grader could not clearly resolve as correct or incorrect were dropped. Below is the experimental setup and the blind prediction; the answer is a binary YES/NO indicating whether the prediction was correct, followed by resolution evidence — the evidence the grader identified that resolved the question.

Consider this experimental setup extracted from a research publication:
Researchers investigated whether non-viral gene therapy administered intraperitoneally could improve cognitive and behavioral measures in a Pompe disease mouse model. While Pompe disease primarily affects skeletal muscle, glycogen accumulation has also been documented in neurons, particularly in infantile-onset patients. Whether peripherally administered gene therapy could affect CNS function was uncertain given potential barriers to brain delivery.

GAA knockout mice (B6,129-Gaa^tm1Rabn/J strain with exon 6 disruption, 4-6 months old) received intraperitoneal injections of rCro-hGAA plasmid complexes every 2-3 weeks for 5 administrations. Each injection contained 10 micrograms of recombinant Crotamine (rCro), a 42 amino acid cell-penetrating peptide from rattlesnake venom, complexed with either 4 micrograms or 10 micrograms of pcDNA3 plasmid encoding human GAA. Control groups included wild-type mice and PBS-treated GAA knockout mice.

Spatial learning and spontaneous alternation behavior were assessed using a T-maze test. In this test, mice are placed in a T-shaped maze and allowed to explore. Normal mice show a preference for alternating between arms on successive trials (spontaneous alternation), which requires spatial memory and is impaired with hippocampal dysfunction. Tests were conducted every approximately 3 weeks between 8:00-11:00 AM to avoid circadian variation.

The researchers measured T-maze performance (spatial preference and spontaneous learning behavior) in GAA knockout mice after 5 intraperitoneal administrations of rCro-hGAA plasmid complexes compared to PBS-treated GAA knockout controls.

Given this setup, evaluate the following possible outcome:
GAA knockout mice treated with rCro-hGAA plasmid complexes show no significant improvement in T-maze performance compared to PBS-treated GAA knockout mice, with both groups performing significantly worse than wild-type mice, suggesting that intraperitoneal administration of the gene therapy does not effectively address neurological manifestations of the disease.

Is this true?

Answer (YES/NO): NO